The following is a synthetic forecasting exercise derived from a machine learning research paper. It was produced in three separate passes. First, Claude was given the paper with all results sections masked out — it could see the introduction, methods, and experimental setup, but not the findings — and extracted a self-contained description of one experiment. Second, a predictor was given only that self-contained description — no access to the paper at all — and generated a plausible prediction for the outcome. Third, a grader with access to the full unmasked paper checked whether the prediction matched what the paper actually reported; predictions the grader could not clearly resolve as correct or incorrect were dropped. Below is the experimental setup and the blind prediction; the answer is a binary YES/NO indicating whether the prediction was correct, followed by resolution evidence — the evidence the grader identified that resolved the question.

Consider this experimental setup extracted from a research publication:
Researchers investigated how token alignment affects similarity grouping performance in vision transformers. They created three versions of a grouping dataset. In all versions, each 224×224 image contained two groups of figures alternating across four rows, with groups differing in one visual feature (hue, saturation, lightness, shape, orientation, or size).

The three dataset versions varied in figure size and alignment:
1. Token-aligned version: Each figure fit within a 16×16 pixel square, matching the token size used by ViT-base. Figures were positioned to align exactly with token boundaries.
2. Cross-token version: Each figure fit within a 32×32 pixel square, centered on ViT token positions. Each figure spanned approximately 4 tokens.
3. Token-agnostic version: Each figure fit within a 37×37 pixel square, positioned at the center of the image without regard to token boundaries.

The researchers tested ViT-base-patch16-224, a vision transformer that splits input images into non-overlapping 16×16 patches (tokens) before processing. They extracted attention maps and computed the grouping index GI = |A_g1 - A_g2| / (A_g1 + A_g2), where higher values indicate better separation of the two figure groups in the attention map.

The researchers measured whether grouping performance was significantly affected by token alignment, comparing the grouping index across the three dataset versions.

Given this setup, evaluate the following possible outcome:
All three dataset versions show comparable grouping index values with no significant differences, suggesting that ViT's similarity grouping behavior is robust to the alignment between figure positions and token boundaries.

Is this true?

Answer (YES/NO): YES